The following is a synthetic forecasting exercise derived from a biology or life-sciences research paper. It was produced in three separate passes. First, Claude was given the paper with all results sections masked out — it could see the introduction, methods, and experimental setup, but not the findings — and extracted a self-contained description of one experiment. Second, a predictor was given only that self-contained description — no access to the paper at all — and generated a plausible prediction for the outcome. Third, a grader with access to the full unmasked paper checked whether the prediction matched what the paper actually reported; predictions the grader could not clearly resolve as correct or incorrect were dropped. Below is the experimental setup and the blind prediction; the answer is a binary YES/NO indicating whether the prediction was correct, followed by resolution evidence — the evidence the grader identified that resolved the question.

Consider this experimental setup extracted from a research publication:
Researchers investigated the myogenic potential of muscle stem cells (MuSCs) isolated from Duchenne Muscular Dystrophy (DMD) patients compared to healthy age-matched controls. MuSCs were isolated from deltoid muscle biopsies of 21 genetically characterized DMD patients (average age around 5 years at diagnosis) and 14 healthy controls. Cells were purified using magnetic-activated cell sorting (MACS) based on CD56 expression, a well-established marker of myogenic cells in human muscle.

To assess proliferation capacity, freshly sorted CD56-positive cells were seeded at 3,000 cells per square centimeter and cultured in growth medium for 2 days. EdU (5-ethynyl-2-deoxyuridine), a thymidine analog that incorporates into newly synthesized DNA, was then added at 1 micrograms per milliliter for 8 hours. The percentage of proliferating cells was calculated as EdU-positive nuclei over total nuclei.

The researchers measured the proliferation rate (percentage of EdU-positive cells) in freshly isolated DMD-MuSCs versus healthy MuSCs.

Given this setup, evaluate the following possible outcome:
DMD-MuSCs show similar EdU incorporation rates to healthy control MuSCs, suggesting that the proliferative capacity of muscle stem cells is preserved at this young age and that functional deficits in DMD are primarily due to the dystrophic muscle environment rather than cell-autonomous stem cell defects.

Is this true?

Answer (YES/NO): YES